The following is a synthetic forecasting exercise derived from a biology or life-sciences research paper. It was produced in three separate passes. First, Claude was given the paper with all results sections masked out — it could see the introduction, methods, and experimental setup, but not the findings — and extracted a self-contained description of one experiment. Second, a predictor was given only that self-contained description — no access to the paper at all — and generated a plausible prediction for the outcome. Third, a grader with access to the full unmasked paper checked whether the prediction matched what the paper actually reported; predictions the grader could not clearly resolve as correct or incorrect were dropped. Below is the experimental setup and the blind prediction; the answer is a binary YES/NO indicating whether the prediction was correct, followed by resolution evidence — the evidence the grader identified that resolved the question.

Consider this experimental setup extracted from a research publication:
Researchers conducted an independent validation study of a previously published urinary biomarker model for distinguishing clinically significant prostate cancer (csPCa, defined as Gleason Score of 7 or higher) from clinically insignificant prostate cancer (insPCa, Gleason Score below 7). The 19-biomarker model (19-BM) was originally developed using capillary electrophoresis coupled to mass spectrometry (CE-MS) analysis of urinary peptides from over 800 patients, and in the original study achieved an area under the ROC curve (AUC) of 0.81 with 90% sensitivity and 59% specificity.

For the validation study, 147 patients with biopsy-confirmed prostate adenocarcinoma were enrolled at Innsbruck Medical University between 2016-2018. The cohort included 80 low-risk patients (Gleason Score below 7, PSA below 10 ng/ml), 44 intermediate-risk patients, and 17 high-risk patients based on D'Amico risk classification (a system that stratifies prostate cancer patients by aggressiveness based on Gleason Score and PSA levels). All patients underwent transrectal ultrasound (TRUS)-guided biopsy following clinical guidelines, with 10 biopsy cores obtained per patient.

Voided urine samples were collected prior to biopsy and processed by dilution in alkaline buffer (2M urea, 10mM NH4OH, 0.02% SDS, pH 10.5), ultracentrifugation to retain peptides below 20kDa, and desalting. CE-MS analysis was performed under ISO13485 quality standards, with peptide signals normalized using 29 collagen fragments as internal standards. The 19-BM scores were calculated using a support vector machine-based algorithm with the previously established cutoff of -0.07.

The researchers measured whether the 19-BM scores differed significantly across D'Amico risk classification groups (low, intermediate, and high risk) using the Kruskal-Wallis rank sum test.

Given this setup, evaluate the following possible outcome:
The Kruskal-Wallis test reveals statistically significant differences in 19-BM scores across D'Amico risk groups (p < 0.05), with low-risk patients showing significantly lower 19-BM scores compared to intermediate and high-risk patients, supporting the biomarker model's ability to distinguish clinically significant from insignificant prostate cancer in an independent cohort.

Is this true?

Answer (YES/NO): YES